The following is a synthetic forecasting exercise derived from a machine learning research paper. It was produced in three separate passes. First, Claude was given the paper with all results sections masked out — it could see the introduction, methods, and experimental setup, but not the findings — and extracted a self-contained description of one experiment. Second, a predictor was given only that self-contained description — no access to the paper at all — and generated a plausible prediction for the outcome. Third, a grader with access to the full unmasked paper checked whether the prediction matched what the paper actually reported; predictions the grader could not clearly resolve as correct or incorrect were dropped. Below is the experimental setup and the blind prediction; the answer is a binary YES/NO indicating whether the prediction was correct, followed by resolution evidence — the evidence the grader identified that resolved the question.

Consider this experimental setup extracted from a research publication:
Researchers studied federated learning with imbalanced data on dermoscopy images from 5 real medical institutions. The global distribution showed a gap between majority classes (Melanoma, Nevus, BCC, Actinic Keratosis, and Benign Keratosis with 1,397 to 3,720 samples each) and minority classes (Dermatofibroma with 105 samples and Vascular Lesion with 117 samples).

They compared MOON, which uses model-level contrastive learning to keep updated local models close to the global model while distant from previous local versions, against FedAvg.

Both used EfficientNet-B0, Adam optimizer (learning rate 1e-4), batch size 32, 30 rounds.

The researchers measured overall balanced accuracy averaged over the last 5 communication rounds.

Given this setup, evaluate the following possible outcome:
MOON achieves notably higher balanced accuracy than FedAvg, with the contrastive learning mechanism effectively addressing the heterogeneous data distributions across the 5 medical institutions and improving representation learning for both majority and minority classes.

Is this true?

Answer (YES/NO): NO